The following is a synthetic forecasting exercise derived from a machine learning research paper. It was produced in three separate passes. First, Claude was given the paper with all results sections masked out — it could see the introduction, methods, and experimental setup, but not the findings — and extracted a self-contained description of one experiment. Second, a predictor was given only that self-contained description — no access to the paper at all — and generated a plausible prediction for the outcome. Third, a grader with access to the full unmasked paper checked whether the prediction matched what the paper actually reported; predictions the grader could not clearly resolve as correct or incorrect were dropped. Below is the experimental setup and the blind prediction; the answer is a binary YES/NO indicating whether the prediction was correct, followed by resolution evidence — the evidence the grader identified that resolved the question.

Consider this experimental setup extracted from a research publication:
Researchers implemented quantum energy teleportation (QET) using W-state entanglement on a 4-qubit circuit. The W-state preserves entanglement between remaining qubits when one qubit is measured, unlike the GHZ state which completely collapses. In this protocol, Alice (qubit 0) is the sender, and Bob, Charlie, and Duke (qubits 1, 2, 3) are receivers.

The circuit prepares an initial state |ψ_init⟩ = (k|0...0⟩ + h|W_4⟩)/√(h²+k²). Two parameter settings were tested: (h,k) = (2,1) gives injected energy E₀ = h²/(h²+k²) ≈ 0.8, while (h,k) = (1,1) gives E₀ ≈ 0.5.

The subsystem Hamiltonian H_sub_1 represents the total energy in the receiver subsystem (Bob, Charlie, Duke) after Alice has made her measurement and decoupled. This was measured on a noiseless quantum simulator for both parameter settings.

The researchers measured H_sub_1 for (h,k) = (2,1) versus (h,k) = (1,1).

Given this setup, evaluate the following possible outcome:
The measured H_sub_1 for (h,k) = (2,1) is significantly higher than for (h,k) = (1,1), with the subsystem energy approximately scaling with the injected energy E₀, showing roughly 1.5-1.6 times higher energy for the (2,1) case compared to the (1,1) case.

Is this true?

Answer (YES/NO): NO